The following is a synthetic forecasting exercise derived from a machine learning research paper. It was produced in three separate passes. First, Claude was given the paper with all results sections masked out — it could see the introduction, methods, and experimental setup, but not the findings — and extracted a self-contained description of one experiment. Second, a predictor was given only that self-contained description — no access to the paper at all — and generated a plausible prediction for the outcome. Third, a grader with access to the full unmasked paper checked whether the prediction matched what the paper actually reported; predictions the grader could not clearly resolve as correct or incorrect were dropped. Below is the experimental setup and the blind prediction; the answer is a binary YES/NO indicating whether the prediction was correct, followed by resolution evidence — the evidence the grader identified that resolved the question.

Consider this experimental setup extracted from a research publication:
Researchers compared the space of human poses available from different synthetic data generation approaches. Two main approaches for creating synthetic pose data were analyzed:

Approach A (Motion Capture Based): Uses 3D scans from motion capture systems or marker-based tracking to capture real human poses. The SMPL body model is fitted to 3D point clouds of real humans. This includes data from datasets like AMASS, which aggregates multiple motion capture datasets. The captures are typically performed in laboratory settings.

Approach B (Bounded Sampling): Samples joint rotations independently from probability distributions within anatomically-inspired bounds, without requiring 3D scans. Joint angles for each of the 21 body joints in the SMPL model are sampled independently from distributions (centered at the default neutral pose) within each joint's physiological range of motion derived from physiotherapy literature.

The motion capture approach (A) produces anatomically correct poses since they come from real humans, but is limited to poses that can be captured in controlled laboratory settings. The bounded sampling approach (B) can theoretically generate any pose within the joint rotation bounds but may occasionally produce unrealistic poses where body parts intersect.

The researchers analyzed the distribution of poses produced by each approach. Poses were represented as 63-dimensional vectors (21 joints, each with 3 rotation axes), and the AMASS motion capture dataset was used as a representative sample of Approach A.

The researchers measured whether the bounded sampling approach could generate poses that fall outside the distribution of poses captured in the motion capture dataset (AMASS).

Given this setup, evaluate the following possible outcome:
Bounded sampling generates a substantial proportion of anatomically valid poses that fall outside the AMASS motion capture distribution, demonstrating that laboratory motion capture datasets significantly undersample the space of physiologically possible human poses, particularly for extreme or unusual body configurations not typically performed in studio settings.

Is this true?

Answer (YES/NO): YES